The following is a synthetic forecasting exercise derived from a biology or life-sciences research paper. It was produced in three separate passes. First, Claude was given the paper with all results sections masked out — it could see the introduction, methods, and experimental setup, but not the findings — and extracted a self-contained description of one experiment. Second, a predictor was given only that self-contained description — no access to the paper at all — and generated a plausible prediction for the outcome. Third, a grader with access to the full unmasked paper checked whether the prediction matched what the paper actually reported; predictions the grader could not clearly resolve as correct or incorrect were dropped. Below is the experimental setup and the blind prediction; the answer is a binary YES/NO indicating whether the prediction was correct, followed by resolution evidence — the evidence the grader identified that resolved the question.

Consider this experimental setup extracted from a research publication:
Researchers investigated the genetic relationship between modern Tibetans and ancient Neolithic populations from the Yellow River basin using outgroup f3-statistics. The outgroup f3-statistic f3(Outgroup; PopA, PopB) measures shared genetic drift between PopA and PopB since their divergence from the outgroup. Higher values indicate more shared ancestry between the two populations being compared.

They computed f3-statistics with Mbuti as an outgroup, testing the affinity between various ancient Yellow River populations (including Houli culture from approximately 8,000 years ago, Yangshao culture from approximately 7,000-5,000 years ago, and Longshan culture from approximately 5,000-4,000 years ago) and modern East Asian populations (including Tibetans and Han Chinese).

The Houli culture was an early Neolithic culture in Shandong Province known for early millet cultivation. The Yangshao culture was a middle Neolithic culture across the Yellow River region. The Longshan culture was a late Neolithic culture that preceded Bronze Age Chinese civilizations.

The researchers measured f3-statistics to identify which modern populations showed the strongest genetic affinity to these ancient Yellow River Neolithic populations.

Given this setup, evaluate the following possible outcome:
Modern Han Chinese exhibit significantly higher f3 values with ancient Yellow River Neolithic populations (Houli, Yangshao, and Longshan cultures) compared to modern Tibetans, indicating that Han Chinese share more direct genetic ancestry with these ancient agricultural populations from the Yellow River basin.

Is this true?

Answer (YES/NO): NO